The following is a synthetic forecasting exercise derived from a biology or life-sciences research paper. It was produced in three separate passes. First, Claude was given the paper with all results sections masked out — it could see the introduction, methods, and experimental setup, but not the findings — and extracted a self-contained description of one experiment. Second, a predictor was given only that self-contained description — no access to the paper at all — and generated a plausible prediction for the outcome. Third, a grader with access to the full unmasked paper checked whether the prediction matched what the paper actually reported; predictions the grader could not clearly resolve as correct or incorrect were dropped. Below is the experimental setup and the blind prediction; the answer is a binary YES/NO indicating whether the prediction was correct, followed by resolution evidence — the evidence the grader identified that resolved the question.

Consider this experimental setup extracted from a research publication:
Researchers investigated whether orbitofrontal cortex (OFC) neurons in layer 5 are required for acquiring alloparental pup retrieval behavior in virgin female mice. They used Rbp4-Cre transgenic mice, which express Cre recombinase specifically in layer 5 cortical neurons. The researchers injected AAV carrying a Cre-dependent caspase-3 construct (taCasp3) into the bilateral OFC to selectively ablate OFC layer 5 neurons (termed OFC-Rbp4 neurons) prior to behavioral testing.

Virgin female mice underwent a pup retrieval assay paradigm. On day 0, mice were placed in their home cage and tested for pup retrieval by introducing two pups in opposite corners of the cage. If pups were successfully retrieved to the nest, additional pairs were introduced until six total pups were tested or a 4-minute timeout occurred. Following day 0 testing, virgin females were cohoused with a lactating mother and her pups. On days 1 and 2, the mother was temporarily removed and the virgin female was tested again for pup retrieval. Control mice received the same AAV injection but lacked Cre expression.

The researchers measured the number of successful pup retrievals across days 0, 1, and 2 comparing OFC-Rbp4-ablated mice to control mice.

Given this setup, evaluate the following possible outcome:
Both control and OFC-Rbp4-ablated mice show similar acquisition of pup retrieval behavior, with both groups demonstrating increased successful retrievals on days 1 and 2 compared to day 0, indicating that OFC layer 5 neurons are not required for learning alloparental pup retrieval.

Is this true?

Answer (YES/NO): NO